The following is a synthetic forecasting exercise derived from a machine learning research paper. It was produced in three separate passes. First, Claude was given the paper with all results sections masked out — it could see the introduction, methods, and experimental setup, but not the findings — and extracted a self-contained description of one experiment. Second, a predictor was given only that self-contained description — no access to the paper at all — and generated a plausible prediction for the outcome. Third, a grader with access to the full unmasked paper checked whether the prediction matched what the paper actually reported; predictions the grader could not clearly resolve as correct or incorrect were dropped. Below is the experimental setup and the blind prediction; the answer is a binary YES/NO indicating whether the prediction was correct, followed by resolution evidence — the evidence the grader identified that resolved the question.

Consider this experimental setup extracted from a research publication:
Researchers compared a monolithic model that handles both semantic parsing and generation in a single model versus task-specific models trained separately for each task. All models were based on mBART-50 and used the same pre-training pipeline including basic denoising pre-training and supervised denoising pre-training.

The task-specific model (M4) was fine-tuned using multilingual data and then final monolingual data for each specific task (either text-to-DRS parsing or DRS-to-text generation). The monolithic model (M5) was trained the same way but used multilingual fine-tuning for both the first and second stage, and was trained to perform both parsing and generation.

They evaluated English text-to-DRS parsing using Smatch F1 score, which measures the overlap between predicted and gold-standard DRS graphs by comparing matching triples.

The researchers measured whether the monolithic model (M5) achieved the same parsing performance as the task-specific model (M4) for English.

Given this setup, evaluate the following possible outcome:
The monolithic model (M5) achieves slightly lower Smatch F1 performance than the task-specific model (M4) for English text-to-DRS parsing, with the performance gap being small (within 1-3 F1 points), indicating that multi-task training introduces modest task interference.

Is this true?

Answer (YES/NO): YES